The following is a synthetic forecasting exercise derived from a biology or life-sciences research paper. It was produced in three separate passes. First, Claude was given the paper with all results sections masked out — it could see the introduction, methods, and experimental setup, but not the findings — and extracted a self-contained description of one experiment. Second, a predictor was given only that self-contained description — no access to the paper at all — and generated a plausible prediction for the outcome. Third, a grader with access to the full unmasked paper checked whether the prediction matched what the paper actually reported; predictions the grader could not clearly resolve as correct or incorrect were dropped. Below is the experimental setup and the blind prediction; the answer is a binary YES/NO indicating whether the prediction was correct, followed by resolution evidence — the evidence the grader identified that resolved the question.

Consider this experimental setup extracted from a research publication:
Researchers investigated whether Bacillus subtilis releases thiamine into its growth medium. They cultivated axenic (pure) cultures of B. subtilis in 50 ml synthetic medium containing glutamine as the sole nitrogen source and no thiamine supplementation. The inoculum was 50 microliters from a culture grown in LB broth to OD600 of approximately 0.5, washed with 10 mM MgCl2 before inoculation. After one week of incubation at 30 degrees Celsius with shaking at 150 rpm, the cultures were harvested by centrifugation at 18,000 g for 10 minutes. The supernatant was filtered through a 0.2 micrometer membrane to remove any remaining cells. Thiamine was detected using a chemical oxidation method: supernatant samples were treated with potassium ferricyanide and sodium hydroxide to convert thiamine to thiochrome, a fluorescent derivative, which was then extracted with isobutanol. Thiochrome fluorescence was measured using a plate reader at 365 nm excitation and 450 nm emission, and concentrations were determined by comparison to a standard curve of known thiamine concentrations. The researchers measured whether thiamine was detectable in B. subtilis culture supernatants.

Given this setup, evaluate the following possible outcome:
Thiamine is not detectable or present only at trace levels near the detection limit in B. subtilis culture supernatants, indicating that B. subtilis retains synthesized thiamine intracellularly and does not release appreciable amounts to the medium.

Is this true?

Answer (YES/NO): NO